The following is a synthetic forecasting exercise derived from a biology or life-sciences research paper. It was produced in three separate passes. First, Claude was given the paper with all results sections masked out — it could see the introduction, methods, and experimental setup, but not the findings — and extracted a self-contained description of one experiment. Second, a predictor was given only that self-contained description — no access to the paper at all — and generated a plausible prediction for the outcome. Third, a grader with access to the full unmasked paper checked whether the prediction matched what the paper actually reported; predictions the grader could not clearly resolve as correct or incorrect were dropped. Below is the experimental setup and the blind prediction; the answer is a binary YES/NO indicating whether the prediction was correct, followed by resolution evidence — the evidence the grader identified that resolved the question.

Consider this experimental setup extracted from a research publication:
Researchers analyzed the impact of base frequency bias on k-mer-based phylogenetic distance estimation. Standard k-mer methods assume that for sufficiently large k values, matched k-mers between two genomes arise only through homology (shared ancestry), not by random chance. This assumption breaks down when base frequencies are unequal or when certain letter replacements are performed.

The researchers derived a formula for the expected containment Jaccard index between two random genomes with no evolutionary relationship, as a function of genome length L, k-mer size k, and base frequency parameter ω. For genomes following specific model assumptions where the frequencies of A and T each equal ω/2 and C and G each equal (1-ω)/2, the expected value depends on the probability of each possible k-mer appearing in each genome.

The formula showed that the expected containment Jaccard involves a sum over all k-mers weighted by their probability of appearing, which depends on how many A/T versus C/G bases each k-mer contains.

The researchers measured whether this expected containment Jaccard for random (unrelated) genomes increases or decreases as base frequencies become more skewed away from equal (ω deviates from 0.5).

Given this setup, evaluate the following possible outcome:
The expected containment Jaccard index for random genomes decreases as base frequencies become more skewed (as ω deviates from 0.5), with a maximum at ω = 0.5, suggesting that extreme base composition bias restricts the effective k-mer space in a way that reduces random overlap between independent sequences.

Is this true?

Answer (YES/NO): NO